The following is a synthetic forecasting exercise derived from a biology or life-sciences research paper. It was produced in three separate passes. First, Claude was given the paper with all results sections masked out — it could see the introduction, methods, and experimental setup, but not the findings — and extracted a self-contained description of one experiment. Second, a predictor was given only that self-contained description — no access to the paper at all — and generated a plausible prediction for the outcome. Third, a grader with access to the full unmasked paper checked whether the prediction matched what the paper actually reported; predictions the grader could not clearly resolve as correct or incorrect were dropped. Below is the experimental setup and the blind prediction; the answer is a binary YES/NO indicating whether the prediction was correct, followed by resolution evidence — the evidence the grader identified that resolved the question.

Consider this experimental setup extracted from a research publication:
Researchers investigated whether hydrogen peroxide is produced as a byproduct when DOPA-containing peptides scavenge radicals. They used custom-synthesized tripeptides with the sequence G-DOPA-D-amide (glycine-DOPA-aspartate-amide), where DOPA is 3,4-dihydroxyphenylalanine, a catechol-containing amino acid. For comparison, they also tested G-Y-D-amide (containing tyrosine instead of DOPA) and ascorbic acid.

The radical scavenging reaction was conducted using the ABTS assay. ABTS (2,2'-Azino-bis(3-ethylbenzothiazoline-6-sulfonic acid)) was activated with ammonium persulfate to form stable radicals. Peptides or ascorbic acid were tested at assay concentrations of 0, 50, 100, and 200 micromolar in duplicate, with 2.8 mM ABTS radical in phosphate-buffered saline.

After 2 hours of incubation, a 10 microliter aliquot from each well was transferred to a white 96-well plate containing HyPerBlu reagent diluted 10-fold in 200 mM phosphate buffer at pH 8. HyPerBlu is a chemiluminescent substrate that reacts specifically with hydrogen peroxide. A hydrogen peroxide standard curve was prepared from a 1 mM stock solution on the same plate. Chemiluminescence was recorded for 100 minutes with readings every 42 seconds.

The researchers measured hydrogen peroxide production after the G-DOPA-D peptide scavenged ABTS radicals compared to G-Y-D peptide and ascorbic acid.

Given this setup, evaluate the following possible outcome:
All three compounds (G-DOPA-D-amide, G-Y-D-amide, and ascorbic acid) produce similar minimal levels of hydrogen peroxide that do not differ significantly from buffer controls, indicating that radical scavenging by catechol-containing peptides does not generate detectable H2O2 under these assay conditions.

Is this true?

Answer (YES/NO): NO